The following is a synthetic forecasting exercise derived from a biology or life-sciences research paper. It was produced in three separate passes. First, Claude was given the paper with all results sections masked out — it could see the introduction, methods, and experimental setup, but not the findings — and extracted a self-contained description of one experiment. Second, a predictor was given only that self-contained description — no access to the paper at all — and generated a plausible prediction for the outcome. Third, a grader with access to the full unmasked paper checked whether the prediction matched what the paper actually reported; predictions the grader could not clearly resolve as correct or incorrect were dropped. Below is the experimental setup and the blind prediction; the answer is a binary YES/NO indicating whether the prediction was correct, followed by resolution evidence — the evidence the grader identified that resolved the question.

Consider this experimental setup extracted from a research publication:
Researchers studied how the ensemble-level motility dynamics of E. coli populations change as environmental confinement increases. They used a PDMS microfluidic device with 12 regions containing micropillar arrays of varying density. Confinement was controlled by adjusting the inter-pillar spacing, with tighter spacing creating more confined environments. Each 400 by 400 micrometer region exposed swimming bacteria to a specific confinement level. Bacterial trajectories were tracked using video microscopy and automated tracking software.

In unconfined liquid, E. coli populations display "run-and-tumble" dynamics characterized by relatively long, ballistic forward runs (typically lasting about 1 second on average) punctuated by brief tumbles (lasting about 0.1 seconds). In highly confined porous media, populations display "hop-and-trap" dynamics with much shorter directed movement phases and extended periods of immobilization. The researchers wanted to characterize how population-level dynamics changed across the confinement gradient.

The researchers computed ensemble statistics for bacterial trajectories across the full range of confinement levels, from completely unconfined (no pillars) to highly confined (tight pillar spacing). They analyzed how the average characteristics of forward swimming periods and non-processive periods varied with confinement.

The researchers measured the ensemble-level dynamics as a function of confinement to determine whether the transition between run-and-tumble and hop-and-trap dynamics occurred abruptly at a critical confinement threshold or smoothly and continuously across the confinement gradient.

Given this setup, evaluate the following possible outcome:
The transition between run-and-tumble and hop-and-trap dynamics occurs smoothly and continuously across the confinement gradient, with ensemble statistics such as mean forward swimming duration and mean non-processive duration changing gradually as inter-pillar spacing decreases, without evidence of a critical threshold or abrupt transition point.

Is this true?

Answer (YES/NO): YES